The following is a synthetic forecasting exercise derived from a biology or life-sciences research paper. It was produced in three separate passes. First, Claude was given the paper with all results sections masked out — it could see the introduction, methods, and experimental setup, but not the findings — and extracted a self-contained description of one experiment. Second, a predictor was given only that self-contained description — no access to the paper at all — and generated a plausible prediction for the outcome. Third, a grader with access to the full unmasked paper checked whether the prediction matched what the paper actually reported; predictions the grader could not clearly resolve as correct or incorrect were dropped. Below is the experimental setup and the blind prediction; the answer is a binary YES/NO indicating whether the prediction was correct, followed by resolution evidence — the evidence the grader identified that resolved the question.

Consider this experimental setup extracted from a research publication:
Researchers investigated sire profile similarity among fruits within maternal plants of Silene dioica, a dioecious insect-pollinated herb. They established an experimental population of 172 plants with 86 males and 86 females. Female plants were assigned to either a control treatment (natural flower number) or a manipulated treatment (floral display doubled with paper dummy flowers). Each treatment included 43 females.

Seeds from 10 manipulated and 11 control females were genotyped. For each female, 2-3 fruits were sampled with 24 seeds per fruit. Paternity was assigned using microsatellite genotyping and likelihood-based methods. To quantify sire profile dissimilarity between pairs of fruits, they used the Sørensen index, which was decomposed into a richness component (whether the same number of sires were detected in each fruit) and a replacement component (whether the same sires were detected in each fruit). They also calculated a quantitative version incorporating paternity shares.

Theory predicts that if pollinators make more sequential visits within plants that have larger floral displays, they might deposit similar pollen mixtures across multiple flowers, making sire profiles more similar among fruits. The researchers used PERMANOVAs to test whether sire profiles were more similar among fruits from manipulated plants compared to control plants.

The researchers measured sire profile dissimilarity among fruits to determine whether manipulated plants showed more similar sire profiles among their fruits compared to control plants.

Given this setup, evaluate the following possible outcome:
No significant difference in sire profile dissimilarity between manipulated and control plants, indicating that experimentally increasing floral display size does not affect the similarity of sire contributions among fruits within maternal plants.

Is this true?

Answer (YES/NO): YES